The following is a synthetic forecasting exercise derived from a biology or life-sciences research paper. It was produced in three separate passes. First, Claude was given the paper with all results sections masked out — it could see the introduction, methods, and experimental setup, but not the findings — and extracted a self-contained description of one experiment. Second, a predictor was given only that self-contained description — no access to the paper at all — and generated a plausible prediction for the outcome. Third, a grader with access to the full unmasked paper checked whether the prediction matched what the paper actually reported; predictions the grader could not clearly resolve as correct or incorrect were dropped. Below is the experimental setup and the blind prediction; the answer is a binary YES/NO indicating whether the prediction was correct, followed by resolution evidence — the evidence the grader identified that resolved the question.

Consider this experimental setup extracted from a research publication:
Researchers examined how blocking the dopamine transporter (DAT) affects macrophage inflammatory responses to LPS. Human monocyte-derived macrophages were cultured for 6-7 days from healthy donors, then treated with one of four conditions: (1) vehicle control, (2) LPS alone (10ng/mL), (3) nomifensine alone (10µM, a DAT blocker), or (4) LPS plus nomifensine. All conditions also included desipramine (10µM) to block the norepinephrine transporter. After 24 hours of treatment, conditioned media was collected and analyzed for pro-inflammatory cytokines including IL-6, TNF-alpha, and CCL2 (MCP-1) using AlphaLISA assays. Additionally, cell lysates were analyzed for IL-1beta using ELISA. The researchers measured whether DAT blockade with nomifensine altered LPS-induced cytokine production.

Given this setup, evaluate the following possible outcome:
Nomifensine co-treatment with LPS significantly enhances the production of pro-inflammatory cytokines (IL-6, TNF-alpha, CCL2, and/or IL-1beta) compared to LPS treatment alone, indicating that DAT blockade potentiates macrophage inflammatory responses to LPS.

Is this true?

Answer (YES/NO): YES